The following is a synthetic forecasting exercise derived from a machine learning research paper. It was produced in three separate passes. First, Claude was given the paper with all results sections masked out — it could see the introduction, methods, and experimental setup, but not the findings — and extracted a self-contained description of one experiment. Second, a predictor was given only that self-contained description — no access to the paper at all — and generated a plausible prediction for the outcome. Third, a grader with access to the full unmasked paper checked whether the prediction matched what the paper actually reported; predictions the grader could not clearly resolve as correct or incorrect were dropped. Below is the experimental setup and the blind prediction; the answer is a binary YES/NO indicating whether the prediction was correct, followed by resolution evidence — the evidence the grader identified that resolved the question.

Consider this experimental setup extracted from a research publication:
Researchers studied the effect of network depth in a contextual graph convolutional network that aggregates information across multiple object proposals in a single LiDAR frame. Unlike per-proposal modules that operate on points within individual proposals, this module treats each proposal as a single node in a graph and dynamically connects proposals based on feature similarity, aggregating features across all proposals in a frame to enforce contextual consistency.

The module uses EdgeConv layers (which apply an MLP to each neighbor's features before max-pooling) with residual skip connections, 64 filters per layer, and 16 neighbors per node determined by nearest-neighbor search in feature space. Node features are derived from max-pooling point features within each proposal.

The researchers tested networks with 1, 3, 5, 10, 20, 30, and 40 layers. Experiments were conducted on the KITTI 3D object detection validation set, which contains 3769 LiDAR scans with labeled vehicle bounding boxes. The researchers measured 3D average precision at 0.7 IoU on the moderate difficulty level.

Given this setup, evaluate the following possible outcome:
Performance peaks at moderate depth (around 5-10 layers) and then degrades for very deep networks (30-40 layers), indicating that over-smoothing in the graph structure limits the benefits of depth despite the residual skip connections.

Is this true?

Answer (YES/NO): NO